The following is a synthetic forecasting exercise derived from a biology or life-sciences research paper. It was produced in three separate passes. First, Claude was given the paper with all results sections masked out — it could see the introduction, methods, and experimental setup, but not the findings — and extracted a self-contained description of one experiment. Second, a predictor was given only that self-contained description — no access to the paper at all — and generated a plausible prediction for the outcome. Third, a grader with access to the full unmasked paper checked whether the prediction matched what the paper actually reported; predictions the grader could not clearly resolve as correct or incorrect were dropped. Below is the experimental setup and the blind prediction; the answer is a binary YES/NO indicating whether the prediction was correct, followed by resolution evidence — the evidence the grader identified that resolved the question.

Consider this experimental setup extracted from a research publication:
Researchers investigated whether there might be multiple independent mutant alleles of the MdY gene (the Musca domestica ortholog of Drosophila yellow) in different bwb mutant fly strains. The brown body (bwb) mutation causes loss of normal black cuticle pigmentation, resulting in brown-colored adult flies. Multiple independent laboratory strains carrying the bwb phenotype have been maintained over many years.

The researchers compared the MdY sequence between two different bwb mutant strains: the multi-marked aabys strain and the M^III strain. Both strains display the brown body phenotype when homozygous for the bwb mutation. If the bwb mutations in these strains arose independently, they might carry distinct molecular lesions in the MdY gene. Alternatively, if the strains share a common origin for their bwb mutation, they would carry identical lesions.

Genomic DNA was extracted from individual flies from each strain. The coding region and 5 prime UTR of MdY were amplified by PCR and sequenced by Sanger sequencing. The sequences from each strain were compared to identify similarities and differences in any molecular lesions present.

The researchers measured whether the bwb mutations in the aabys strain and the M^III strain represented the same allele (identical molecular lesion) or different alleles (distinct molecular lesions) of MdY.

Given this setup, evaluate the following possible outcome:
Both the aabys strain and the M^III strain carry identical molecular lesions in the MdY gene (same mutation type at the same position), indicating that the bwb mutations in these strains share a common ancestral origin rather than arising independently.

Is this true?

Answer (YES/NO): NO